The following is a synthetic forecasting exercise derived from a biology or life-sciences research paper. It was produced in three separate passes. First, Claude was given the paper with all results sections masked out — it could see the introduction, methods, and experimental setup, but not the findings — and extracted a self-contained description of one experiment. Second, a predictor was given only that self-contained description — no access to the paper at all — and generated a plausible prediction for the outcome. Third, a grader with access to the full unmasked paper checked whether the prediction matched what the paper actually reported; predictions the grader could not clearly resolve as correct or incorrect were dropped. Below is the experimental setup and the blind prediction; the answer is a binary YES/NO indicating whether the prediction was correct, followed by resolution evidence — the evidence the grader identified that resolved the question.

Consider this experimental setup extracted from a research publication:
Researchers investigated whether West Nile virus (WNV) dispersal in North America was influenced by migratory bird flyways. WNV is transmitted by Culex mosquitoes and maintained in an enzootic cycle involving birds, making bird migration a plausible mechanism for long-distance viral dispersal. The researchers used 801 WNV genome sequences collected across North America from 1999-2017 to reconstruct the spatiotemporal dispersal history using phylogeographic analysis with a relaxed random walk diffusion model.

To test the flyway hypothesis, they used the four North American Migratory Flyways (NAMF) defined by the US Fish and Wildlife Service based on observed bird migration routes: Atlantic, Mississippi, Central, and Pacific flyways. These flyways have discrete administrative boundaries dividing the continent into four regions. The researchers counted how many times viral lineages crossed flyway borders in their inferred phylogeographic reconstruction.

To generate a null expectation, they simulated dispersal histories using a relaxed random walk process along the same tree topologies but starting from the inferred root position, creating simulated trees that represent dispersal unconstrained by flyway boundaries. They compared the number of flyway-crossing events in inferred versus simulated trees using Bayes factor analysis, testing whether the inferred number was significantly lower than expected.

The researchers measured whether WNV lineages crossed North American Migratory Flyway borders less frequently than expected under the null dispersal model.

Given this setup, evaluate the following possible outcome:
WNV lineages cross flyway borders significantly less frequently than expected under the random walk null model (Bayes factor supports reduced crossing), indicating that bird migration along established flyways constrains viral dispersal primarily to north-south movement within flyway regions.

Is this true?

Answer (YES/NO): NO